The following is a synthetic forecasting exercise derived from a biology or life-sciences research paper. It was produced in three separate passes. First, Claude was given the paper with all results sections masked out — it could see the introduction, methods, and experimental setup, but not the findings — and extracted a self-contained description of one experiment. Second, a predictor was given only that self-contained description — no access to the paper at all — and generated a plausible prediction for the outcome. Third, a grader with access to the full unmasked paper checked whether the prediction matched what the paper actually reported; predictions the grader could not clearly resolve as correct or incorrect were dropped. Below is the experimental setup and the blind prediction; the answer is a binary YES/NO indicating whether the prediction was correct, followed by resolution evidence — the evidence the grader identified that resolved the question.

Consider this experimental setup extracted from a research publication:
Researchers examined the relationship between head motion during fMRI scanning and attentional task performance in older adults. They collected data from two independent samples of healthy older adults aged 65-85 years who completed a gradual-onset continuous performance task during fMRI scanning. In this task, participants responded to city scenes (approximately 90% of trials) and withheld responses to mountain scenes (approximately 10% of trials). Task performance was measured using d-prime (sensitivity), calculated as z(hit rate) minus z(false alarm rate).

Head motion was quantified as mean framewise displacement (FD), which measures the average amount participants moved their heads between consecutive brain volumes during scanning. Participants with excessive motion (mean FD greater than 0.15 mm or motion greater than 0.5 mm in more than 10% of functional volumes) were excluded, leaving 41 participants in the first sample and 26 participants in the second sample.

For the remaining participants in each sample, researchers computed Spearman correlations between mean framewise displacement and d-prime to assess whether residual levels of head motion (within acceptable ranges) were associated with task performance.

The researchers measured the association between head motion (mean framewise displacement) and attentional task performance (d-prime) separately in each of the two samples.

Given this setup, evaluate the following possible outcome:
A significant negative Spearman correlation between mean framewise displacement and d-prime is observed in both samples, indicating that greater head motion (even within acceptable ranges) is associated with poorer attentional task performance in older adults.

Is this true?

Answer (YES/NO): NO